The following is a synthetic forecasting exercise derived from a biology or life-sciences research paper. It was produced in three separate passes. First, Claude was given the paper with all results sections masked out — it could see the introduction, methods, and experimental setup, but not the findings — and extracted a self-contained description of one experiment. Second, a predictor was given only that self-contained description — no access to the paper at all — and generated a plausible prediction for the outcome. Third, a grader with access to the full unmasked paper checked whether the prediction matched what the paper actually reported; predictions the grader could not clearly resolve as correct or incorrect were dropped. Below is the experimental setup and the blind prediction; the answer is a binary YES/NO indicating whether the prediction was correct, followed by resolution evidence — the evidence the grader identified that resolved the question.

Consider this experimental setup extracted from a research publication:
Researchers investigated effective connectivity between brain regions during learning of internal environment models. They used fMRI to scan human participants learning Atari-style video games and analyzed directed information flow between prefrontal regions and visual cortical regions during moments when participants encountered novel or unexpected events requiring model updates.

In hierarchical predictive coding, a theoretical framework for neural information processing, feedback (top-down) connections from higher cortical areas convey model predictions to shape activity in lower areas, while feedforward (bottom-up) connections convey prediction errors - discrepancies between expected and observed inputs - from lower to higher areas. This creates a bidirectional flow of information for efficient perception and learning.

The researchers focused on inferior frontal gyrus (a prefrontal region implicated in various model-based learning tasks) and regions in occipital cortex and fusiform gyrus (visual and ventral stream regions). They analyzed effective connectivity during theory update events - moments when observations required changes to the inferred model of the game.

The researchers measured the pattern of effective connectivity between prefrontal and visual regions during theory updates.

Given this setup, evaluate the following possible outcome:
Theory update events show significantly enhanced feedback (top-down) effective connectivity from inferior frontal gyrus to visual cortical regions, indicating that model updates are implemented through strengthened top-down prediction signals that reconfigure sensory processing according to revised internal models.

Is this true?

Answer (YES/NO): NO